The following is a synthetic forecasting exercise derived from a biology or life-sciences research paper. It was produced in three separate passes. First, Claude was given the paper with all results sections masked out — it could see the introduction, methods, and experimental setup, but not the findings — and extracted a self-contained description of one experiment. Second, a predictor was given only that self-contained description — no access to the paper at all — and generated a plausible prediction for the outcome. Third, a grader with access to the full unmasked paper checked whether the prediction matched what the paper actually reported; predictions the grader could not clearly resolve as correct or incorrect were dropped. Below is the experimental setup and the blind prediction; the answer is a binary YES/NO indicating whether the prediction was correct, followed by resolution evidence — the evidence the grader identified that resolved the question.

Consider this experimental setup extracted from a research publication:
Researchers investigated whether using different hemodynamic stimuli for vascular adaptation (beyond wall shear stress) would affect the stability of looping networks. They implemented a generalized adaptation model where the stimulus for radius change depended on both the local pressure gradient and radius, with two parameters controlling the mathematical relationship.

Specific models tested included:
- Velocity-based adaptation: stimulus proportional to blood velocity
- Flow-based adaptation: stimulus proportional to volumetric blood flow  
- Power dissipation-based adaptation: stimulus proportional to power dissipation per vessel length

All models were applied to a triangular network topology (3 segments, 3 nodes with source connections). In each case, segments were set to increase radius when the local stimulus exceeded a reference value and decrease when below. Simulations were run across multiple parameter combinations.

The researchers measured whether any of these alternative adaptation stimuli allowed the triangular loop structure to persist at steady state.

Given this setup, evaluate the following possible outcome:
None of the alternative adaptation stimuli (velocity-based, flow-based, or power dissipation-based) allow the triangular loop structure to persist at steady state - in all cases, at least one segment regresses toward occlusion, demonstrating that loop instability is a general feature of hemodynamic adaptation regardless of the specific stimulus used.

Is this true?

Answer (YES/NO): YES